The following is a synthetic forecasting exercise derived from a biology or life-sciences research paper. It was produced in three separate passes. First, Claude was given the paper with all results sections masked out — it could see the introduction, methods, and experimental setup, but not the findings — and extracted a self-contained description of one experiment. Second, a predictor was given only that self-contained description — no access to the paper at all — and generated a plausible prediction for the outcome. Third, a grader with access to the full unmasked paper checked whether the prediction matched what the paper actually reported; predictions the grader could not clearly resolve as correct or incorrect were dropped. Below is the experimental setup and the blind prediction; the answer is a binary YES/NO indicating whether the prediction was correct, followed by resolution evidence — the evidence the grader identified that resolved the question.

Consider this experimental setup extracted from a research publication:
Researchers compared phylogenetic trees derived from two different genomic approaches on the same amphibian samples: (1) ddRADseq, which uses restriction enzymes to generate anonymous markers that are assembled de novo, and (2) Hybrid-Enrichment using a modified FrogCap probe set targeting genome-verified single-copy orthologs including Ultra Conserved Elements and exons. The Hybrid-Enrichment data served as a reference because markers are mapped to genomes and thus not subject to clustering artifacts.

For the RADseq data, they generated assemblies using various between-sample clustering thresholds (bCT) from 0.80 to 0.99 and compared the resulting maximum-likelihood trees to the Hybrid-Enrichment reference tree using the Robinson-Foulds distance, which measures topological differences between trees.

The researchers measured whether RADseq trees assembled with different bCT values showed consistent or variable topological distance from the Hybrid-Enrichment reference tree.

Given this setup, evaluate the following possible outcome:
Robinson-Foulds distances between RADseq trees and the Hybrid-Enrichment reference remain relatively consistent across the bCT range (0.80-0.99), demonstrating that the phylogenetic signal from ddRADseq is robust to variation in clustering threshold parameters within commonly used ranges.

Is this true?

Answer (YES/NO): YES